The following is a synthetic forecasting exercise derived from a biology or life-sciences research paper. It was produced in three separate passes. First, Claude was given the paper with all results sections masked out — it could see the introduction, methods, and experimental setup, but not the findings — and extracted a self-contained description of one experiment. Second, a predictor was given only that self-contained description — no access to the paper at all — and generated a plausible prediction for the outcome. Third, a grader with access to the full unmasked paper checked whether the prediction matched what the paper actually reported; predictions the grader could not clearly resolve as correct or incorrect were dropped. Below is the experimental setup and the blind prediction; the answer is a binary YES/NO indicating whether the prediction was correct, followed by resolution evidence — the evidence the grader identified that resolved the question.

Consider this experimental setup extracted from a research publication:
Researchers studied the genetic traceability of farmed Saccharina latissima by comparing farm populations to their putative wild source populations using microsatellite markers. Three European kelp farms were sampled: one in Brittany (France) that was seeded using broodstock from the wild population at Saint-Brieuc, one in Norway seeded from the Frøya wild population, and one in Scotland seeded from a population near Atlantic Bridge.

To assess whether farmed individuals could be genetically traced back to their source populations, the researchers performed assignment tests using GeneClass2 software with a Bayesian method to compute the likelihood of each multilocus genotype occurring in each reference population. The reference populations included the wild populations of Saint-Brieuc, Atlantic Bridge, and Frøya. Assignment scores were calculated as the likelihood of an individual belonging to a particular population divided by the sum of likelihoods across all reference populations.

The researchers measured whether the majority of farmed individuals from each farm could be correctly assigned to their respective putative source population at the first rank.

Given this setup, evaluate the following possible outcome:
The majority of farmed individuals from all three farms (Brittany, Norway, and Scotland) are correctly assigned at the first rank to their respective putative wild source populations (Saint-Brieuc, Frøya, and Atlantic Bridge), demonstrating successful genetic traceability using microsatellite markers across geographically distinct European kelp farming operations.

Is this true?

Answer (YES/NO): YES